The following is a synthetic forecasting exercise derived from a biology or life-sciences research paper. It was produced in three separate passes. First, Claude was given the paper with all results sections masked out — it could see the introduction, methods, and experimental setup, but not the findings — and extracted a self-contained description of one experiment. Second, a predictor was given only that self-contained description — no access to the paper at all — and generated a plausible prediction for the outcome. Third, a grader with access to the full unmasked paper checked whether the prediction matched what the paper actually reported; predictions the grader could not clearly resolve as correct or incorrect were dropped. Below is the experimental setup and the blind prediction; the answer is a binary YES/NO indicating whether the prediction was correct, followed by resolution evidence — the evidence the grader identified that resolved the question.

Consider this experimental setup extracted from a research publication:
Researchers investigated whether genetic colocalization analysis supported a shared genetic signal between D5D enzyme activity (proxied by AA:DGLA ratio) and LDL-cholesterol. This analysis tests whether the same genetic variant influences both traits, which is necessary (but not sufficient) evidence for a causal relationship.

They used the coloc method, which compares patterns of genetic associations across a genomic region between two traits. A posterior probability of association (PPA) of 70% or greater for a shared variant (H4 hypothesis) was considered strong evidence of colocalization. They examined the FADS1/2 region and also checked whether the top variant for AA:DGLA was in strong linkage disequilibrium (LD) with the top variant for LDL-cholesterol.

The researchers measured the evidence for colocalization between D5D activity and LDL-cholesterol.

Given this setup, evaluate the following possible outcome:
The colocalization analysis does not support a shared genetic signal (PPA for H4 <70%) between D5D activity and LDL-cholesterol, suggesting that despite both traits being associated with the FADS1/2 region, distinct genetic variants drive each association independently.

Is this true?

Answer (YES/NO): NO